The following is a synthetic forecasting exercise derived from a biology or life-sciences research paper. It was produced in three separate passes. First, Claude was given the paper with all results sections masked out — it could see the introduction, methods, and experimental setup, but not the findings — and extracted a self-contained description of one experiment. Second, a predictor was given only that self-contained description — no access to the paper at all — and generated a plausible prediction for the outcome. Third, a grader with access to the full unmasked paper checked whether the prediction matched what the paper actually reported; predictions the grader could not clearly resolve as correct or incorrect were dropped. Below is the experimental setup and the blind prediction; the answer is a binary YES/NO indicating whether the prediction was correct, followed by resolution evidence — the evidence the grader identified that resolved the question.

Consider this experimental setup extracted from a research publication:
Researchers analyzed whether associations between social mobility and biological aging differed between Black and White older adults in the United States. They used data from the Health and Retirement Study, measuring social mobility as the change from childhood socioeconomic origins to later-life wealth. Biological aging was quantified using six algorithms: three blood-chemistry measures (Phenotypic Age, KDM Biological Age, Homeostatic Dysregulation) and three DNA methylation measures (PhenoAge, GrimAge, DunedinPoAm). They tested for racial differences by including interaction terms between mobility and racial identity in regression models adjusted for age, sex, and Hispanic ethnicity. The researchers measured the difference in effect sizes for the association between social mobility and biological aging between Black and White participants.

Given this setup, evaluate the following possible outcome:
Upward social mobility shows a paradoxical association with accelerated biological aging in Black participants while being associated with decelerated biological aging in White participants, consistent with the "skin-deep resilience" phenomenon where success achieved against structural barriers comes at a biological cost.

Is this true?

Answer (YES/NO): NO